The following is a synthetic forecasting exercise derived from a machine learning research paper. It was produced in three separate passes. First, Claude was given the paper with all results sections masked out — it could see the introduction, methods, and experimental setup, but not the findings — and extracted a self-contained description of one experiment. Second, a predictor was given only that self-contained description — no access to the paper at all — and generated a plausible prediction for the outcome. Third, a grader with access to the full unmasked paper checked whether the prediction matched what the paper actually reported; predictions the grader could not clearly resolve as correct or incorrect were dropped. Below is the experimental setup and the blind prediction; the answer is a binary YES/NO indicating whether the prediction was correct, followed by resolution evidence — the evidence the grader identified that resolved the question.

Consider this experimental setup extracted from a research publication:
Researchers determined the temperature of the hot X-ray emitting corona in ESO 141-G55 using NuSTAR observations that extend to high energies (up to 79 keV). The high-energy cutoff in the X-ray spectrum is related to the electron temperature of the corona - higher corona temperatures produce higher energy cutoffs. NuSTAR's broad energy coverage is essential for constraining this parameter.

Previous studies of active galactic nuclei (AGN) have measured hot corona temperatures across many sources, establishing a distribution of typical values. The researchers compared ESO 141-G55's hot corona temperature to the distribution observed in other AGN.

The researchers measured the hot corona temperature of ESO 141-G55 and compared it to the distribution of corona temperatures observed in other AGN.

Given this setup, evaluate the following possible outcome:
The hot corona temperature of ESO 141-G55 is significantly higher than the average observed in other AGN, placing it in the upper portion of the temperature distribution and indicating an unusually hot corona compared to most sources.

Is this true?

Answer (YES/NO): YES